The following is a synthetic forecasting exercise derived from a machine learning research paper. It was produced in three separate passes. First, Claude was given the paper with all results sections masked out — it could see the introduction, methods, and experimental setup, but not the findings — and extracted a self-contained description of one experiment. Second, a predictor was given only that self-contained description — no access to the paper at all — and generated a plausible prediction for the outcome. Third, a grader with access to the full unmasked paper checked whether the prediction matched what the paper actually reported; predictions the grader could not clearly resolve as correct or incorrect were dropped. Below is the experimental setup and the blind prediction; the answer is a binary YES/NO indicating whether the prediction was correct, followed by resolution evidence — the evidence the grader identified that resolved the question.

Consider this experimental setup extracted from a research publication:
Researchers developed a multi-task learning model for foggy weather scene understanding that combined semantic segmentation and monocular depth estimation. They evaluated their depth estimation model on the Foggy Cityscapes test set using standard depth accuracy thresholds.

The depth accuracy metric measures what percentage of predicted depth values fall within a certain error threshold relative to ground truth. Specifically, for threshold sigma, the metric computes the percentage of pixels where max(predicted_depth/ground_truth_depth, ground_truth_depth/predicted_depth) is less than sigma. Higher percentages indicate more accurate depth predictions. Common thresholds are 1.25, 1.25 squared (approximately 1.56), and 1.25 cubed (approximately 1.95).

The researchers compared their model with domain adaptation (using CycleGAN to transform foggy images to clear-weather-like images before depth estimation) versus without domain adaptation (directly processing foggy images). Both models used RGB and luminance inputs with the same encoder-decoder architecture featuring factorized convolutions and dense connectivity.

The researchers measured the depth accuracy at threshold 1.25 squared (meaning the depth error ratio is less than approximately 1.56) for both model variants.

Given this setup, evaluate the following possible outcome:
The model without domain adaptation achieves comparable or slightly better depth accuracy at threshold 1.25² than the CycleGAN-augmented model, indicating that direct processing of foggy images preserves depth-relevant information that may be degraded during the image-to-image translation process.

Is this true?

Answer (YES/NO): NO